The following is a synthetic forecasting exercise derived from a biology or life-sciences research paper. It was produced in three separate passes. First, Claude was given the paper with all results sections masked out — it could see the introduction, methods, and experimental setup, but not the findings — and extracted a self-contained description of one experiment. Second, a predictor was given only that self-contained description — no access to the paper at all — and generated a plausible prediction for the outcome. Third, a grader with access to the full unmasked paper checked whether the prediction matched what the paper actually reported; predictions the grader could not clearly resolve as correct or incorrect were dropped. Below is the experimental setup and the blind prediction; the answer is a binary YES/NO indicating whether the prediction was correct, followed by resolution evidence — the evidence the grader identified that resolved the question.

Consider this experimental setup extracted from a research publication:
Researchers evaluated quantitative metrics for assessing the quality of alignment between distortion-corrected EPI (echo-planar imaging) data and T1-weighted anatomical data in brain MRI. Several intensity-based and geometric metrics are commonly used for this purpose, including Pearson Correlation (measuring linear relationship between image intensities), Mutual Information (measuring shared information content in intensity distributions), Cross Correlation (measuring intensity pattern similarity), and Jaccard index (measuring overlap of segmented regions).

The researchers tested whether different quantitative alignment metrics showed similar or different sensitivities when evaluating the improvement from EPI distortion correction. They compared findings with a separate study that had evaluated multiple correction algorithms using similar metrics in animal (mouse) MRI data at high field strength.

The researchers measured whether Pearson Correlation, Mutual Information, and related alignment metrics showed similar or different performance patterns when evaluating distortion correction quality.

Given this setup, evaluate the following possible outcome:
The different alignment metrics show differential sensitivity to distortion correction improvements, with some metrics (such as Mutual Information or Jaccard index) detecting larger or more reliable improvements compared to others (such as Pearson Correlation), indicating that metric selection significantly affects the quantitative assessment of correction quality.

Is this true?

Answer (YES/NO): NO